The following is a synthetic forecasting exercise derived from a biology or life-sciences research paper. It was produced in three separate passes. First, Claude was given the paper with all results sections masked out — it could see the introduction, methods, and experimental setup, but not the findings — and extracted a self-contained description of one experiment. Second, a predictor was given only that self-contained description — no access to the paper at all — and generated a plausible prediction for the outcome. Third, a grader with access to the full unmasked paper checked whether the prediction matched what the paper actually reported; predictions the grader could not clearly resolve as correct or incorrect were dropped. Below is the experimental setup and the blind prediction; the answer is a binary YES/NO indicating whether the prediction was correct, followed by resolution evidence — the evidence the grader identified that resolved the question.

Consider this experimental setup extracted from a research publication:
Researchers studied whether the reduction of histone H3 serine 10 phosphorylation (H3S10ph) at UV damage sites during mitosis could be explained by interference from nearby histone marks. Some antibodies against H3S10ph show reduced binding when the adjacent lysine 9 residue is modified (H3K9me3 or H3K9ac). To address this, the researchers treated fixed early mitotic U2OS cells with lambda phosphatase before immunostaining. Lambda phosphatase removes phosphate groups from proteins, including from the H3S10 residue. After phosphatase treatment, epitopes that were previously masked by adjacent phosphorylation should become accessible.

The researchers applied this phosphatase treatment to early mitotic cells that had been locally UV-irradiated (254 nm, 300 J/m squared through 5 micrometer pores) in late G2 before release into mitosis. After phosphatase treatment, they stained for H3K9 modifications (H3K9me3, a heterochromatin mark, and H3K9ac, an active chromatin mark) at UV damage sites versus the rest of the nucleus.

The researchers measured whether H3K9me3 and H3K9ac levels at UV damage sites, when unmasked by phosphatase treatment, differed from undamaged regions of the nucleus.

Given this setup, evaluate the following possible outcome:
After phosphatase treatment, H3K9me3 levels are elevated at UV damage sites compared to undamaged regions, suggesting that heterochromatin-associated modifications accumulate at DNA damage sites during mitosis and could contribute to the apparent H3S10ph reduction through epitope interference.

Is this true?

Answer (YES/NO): NO